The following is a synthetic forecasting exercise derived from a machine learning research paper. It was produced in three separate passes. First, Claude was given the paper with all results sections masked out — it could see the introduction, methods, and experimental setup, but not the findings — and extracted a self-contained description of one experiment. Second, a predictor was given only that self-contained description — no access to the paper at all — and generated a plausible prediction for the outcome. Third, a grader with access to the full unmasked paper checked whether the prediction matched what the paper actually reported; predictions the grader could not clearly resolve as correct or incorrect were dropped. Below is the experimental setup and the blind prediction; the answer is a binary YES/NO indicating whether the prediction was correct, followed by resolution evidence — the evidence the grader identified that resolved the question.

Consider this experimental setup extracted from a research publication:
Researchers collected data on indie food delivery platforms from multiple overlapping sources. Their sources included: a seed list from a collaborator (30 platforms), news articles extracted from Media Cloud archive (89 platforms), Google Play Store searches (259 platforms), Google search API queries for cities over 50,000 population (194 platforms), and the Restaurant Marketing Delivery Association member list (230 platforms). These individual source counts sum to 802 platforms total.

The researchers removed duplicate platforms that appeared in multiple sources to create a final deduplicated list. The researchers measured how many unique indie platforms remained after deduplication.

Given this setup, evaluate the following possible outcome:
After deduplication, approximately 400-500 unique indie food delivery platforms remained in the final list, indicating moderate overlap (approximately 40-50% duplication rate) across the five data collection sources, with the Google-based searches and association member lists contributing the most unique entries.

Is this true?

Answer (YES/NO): YES